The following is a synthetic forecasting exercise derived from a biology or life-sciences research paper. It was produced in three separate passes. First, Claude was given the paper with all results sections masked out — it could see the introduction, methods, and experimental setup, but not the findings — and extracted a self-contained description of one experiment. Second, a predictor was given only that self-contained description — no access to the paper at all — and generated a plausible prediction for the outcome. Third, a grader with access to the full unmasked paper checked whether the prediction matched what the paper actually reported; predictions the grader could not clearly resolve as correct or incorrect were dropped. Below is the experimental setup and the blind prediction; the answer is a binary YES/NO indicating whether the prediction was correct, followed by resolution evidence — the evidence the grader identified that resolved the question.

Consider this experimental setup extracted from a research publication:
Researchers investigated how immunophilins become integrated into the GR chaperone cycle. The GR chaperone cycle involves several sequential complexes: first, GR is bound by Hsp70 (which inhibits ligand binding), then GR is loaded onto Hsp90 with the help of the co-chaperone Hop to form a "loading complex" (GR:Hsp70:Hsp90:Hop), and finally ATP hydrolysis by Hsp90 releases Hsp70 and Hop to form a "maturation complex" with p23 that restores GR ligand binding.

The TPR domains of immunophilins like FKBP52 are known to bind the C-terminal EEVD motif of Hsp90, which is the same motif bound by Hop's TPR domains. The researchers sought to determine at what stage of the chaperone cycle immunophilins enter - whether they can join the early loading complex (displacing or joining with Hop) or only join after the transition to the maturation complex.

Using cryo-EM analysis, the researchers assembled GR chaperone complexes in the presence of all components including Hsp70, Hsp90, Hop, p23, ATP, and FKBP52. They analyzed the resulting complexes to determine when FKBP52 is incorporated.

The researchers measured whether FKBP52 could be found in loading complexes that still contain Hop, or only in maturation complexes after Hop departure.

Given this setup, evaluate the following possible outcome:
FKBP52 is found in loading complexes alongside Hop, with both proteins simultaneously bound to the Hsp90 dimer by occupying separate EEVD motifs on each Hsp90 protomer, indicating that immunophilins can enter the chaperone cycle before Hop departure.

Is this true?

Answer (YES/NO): NO